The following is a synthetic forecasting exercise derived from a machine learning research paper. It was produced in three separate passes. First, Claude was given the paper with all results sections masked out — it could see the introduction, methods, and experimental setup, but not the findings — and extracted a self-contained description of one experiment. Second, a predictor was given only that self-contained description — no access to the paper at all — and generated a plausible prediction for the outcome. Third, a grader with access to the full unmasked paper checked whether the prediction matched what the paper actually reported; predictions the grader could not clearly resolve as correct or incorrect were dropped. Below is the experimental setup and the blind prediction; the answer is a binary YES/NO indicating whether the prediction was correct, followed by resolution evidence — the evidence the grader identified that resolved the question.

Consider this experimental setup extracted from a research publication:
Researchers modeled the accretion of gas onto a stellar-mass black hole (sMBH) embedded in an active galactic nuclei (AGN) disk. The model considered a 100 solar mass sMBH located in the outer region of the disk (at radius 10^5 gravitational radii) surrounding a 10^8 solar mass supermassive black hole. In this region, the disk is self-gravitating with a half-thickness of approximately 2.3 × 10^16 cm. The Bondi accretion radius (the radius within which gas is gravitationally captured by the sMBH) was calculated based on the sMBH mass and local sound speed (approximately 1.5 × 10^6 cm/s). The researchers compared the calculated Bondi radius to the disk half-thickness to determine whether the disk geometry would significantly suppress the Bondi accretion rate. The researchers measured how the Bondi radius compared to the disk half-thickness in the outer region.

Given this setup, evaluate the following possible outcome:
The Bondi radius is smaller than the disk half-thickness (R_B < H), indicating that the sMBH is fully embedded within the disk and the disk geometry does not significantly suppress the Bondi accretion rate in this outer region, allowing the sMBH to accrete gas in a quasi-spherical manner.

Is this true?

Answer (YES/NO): YES